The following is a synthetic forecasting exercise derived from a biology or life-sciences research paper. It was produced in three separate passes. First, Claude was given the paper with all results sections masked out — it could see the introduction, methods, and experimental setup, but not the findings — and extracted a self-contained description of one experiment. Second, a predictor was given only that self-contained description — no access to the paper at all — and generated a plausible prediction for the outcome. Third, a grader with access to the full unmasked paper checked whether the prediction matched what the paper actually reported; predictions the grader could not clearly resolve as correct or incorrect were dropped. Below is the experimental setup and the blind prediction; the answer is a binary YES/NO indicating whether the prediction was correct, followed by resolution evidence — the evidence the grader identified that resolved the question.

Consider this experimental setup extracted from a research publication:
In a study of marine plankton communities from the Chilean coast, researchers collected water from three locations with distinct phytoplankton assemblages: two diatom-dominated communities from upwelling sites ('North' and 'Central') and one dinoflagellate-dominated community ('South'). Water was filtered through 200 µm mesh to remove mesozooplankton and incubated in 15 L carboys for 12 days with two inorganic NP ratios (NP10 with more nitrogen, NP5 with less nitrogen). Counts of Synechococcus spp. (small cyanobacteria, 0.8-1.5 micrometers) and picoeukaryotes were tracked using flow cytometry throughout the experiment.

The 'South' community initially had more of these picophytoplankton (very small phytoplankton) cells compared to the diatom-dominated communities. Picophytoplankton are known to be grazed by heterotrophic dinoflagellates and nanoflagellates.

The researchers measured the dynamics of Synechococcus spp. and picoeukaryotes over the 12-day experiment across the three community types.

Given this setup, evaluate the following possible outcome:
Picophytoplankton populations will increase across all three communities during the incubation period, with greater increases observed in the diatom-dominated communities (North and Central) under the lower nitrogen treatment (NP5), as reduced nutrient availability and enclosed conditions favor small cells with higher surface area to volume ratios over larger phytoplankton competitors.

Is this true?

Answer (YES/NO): NO